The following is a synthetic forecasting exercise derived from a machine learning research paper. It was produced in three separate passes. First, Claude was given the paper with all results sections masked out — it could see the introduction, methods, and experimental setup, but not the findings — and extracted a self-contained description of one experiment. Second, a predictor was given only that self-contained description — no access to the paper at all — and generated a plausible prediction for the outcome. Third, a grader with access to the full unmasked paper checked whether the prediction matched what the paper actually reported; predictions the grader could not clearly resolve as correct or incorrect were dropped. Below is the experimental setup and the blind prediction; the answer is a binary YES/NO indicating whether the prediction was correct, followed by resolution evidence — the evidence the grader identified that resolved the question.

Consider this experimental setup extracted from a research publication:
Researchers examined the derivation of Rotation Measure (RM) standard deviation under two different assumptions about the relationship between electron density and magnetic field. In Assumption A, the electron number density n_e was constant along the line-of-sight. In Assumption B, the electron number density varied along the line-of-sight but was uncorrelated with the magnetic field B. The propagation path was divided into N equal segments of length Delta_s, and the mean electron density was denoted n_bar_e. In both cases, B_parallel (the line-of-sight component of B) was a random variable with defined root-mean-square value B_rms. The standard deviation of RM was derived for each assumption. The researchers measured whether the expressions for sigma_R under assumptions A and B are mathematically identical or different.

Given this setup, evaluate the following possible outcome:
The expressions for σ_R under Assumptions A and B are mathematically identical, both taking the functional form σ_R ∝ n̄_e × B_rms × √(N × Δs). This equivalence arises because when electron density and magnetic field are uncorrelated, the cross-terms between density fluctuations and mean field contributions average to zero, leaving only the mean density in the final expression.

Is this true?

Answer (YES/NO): NO